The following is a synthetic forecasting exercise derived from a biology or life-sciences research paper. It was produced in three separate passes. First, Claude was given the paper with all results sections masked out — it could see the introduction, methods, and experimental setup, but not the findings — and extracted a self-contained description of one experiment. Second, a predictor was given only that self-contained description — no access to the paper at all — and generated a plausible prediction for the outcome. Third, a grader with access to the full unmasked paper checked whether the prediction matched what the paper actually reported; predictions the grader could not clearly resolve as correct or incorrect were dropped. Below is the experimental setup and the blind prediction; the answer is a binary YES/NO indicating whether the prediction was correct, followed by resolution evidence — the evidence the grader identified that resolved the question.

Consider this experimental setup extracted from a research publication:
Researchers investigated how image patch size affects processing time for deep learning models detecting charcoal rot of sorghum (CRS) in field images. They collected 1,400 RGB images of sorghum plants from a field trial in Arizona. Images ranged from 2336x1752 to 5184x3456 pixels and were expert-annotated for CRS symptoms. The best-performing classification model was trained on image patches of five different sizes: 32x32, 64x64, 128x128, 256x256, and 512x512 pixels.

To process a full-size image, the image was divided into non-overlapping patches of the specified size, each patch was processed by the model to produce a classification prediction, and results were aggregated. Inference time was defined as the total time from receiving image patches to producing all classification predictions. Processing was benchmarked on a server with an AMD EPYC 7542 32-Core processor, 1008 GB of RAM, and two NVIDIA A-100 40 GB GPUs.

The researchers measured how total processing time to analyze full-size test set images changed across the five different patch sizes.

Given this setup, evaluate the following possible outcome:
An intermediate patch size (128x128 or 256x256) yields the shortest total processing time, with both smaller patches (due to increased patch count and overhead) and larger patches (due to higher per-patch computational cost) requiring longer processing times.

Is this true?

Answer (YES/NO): NO